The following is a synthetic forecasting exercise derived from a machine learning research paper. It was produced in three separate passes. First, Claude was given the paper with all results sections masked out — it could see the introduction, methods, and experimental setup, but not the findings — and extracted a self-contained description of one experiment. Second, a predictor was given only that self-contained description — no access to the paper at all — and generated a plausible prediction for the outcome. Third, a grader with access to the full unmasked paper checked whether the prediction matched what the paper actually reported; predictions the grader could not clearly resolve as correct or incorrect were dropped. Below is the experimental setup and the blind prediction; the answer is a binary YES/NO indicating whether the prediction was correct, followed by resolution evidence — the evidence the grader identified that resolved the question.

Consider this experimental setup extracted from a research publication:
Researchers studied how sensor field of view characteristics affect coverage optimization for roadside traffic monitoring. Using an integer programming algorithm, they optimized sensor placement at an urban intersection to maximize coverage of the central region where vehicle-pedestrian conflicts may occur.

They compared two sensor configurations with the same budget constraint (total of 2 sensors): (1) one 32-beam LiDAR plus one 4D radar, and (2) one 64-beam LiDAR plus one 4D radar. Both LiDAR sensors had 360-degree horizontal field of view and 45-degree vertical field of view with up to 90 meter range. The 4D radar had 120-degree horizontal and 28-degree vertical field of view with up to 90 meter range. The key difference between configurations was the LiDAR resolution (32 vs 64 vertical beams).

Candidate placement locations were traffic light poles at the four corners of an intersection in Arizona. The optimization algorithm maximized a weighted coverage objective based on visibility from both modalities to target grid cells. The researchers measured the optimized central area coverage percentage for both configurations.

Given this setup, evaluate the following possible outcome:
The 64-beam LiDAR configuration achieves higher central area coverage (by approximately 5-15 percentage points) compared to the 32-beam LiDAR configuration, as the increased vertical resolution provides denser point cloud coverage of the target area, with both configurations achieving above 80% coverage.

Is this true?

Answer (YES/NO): NO